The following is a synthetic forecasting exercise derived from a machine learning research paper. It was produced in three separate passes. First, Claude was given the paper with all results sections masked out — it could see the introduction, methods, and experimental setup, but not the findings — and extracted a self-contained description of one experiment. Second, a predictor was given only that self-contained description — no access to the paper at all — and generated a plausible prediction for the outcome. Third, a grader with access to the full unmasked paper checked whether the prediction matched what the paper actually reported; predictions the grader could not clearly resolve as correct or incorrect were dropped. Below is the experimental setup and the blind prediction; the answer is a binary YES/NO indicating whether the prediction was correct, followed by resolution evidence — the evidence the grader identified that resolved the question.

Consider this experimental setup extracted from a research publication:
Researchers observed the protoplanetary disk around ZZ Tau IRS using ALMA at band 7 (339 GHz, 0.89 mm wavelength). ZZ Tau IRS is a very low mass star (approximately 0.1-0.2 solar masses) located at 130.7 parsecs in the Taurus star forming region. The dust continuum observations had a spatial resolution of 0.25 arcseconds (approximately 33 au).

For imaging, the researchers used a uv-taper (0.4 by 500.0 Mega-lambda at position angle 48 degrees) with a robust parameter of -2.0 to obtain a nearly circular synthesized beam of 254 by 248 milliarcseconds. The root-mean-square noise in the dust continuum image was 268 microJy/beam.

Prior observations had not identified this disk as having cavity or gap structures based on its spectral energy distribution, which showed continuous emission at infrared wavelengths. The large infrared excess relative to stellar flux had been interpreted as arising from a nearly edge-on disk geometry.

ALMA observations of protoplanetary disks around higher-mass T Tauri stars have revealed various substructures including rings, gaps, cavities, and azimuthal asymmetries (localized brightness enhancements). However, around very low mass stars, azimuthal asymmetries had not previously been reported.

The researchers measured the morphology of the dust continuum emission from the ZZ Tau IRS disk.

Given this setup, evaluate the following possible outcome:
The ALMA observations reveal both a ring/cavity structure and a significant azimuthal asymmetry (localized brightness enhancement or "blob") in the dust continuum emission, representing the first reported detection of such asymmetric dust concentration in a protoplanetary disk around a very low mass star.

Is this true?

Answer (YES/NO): YES